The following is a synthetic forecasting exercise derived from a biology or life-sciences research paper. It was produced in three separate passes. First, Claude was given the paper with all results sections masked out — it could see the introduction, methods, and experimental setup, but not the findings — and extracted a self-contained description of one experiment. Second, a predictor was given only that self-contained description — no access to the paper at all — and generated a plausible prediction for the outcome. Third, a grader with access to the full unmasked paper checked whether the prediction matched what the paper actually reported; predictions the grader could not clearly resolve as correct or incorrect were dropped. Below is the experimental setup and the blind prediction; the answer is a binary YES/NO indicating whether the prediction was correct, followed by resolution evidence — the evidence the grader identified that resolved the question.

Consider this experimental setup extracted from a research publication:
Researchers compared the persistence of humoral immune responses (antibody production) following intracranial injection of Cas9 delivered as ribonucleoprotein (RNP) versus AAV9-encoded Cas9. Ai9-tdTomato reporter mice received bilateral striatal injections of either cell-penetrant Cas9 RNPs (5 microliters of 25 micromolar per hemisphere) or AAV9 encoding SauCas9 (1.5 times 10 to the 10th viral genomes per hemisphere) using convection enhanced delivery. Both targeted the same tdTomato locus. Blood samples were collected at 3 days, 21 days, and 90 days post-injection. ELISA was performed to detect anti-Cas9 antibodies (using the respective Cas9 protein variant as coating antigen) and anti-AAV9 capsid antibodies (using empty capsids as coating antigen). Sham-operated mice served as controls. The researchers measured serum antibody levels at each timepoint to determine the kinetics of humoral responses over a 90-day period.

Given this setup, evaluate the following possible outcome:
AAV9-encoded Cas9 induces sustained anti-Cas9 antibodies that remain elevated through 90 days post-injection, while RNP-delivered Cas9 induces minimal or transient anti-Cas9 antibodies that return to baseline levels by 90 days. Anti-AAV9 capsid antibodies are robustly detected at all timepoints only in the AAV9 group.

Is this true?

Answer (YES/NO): NO